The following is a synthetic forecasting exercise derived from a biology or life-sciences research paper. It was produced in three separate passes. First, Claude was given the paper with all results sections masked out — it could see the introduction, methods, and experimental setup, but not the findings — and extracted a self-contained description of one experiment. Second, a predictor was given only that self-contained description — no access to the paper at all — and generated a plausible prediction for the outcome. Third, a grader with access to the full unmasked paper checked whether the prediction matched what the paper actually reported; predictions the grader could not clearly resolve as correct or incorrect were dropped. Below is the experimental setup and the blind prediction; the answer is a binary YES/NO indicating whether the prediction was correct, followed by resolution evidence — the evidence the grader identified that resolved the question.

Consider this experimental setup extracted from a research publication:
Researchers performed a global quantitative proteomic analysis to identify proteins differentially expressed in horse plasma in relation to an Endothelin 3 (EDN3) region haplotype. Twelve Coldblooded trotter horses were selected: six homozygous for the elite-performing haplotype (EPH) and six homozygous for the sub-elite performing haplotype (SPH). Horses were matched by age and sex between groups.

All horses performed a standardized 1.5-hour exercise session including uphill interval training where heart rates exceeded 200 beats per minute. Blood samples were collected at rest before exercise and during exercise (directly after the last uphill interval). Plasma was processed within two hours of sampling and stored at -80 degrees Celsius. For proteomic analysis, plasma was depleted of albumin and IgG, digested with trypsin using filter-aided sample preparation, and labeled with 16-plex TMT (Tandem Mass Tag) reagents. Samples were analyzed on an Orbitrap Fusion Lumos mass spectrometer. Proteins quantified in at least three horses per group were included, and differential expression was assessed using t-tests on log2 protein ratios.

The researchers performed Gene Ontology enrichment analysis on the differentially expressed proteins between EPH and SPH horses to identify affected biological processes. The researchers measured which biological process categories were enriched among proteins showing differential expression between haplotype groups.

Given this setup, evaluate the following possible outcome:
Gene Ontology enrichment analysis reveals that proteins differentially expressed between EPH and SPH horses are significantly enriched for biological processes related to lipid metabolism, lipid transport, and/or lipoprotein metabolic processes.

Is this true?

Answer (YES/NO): NO